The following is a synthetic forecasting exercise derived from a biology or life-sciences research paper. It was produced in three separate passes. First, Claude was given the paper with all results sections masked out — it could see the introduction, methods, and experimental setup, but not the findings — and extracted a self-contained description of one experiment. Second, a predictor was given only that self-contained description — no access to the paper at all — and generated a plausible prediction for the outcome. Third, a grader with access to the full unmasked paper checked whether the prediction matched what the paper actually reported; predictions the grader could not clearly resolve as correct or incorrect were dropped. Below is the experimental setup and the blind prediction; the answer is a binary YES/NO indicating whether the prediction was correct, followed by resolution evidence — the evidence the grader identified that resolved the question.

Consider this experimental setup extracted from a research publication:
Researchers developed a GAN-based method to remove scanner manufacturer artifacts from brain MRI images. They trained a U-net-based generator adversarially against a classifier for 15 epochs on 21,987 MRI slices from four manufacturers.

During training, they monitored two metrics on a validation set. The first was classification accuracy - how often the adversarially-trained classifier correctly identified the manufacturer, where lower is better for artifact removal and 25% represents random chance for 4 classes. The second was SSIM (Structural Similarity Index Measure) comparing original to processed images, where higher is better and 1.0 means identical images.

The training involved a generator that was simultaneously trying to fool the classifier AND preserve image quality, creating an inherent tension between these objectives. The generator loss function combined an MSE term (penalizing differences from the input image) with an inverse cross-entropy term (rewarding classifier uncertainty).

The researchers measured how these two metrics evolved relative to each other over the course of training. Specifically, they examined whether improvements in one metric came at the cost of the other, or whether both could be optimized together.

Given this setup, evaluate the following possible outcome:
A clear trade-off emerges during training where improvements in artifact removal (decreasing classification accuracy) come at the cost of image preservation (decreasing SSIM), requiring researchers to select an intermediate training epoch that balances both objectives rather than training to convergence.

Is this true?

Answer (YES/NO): NO